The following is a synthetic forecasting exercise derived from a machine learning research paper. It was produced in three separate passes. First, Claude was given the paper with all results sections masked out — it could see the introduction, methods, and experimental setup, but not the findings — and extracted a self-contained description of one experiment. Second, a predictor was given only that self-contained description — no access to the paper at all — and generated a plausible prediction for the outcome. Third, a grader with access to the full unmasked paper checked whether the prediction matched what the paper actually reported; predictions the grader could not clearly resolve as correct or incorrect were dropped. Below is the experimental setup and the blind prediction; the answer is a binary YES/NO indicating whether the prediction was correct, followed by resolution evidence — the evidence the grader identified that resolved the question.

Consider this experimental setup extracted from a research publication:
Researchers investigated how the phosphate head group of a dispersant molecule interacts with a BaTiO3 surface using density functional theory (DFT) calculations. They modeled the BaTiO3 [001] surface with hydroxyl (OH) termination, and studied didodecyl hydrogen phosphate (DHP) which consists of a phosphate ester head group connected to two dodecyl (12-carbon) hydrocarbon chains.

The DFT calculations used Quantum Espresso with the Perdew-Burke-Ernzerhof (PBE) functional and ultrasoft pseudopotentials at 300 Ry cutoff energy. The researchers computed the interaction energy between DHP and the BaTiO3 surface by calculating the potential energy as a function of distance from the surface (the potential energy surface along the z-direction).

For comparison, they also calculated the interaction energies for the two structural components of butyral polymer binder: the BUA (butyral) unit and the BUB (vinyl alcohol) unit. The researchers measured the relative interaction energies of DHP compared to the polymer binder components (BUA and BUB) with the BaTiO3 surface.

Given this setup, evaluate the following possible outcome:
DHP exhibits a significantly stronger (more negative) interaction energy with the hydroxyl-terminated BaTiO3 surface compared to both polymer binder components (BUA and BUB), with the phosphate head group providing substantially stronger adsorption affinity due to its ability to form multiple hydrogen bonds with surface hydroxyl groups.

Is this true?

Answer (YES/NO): NO